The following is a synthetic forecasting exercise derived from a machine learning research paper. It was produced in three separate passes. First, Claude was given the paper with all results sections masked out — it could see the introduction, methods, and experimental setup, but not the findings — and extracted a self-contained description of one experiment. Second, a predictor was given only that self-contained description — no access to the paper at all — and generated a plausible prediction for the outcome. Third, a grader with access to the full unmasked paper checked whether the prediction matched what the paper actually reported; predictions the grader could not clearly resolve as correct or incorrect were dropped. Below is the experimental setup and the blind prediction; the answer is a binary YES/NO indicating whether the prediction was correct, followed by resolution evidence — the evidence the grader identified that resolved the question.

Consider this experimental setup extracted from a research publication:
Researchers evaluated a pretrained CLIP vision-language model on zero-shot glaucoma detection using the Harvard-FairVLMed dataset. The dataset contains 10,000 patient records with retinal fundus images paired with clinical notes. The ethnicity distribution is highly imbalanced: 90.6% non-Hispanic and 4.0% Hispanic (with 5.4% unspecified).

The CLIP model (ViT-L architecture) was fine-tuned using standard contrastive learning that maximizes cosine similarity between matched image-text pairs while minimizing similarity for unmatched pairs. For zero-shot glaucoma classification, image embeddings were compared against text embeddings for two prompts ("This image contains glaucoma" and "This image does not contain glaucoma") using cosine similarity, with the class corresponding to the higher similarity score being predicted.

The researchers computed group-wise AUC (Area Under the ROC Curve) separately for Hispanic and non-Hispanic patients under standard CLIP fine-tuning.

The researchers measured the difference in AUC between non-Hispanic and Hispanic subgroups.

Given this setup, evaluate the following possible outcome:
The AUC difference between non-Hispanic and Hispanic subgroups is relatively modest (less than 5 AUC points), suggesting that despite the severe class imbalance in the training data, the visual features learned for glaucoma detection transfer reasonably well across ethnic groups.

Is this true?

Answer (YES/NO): NO